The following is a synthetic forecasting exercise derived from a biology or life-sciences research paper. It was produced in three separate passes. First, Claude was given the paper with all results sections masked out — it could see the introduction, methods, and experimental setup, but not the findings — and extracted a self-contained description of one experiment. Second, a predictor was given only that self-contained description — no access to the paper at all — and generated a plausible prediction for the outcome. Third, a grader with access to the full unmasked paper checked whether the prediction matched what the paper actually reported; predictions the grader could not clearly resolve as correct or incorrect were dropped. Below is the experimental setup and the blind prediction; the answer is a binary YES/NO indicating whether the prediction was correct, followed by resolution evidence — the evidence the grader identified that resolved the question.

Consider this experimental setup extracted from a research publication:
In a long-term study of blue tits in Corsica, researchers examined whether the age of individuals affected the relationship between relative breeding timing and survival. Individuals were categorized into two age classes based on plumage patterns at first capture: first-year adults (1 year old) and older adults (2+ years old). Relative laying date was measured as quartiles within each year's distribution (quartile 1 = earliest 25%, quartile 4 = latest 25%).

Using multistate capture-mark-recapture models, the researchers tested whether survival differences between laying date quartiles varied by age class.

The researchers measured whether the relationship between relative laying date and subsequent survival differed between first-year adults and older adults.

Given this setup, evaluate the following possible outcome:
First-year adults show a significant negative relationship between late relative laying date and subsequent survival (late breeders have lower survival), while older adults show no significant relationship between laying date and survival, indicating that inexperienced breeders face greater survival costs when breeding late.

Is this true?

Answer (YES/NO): NO